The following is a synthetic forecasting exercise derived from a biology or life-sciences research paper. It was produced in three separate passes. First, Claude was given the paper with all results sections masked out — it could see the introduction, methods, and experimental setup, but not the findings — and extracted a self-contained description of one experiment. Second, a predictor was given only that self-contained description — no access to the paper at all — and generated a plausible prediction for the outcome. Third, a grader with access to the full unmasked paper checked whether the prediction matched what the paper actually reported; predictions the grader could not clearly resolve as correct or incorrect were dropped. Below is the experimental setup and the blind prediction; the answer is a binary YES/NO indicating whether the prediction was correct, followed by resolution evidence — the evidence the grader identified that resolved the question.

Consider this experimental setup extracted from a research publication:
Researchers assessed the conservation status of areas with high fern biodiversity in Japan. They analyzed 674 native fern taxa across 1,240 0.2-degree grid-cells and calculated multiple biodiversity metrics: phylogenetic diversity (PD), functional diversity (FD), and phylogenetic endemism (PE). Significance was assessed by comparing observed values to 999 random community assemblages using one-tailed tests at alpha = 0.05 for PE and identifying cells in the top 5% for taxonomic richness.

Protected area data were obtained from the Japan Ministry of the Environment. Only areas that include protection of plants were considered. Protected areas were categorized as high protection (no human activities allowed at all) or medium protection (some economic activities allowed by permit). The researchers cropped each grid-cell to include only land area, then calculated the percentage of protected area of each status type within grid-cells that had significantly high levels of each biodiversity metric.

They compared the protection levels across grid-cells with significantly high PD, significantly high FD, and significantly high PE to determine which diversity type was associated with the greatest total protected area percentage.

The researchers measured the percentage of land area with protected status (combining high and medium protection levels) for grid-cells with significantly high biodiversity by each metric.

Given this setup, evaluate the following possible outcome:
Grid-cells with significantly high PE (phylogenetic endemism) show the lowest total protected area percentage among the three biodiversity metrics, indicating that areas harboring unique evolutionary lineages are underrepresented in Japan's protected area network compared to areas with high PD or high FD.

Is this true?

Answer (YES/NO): NO